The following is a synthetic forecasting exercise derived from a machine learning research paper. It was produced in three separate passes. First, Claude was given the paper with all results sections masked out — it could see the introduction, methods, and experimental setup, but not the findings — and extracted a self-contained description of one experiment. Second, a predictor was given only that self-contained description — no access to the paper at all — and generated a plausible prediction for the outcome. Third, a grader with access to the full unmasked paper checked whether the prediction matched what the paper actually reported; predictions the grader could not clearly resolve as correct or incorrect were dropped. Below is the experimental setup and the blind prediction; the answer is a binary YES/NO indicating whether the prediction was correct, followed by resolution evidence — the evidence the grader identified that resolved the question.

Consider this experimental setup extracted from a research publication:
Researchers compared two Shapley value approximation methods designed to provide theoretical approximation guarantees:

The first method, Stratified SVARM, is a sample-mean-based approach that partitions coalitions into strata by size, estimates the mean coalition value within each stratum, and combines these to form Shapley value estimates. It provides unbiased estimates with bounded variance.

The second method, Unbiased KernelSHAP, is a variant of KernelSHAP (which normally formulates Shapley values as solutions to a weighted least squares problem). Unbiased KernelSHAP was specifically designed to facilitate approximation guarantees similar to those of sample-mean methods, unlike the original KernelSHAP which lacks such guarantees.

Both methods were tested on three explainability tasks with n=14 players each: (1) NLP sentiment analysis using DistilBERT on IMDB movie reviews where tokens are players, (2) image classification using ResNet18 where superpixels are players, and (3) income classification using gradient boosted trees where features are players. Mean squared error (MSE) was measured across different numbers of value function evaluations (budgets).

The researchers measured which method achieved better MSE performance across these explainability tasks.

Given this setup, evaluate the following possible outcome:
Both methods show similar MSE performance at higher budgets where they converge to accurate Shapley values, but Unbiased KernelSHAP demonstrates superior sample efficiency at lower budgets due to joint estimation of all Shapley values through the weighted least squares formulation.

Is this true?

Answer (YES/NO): NO